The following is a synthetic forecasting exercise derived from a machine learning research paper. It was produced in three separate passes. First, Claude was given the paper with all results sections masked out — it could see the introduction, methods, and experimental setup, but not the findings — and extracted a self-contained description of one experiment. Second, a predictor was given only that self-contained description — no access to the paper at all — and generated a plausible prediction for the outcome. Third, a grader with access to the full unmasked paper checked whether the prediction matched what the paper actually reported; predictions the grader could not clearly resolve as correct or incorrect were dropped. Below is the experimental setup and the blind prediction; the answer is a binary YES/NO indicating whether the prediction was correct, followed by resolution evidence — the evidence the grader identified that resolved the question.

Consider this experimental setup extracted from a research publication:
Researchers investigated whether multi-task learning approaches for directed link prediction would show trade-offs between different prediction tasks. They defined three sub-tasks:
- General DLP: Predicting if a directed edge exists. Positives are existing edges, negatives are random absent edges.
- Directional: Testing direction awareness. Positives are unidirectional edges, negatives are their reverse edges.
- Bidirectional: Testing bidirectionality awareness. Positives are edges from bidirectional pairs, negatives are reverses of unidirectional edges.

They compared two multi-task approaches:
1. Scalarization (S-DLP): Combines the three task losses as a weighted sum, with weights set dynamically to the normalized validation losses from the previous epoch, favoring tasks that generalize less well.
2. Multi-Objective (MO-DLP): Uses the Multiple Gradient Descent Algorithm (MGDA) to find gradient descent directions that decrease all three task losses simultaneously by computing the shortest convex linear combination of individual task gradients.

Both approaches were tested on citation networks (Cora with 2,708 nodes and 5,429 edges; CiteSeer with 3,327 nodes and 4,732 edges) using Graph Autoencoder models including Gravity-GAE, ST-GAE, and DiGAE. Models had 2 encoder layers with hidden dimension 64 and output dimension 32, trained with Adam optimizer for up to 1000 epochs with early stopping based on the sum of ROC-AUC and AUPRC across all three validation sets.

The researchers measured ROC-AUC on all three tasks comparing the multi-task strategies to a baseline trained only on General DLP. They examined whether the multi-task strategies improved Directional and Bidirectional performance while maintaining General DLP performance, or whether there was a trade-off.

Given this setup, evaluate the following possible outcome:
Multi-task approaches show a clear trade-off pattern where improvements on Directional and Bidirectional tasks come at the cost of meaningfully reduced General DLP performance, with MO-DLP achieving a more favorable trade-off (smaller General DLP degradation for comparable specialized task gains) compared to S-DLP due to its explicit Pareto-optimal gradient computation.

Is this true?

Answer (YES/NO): NO